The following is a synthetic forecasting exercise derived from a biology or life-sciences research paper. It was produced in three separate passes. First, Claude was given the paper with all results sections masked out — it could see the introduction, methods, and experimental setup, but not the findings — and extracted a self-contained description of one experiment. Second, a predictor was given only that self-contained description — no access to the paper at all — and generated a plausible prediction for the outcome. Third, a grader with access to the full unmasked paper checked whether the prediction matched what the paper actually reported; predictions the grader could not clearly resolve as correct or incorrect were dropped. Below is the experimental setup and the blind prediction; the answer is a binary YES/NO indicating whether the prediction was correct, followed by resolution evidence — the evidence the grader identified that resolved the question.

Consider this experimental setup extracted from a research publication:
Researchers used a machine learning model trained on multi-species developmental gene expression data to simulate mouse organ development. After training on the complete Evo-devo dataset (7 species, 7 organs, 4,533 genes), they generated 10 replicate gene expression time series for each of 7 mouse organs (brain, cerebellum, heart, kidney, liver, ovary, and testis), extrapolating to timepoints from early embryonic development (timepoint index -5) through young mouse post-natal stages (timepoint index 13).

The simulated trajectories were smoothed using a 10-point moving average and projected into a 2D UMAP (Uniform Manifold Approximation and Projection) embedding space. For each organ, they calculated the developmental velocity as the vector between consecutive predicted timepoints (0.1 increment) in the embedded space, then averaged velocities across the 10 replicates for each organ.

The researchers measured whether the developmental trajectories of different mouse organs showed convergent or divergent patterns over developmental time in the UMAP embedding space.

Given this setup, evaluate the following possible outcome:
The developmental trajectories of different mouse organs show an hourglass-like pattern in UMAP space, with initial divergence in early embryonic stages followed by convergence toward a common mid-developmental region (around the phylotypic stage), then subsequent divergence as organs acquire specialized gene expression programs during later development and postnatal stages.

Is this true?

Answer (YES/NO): NO